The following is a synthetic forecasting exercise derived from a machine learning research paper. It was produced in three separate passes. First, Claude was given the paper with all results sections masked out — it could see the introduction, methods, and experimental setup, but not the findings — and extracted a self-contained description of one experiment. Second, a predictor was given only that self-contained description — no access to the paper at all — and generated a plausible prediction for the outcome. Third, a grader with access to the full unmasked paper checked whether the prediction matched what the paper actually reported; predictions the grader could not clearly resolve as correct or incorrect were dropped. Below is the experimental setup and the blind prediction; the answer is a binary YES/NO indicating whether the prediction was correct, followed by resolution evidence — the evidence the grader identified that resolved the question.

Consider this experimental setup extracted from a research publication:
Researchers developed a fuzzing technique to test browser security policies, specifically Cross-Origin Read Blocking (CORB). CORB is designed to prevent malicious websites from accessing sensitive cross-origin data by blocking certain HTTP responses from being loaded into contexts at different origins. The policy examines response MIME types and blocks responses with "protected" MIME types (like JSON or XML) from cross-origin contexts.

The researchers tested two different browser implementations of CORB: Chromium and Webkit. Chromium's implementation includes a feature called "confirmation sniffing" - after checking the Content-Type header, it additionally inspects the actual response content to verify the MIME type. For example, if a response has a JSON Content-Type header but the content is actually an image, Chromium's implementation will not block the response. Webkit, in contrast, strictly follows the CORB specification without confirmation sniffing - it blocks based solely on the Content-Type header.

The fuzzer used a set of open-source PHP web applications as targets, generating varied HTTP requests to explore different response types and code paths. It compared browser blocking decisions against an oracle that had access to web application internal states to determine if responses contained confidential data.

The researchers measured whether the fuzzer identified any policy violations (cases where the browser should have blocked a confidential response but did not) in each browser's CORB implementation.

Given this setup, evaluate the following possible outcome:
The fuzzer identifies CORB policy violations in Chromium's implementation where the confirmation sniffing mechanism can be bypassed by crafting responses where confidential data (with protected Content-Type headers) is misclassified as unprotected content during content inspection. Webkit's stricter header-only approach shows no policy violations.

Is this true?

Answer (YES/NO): YES